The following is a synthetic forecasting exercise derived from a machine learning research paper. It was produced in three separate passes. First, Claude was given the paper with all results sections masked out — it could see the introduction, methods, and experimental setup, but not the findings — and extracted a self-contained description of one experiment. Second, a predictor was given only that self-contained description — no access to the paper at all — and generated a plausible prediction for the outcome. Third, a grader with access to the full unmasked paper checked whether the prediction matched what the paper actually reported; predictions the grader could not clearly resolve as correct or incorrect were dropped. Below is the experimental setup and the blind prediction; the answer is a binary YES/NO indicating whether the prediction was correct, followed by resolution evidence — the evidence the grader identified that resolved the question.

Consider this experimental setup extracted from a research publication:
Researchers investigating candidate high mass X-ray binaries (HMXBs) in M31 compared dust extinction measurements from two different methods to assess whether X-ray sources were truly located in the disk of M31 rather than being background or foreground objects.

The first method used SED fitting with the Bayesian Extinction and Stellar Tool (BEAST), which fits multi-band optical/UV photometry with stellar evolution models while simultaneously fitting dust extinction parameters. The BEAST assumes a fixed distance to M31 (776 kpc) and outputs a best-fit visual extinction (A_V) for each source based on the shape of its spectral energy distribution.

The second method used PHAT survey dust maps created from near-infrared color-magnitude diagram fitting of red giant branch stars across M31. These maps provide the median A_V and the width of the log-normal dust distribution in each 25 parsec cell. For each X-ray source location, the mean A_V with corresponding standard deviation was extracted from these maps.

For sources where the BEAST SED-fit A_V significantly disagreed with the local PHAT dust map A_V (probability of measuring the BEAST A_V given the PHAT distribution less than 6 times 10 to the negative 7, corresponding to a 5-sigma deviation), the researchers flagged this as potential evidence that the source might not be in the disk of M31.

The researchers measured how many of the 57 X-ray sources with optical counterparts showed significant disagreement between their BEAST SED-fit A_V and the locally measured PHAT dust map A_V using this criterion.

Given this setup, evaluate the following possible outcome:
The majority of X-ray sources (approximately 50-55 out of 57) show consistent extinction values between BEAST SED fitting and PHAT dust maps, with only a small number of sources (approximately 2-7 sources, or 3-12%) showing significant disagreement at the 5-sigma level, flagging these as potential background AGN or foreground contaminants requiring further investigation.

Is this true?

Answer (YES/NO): YES